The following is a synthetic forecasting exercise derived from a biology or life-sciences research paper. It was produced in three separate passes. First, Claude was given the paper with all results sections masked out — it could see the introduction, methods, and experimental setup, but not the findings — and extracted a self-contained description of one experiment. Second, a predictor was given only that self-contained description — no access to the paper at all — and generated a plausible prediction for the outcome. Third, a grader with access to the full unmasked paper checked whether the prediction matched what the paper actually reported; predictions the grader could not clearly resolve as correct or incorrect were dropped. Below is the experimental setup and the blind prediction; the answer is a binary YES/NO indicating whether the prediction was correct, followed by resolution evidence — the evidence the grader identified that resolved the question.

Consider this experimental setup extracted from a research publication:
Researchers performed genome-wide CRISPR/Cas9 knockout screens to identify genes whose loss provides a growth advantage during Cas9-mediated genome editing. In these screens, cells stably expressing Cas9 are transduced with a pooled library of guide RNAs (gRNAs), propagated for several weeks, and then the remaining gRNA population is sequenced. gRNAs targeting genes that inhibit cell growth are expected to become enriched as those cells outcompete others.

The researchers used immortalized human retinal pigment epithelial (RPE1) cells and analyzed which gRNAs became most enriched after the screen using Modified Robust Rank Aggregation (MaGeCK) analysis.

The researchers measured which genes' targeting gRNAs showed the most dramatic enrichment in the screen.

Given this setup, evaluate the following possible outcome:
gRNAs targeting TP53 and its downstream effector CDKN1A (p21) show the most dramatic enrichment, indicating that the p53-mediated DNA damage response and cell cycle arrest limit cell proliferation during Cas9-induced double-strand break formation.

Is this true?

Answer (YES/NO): YES